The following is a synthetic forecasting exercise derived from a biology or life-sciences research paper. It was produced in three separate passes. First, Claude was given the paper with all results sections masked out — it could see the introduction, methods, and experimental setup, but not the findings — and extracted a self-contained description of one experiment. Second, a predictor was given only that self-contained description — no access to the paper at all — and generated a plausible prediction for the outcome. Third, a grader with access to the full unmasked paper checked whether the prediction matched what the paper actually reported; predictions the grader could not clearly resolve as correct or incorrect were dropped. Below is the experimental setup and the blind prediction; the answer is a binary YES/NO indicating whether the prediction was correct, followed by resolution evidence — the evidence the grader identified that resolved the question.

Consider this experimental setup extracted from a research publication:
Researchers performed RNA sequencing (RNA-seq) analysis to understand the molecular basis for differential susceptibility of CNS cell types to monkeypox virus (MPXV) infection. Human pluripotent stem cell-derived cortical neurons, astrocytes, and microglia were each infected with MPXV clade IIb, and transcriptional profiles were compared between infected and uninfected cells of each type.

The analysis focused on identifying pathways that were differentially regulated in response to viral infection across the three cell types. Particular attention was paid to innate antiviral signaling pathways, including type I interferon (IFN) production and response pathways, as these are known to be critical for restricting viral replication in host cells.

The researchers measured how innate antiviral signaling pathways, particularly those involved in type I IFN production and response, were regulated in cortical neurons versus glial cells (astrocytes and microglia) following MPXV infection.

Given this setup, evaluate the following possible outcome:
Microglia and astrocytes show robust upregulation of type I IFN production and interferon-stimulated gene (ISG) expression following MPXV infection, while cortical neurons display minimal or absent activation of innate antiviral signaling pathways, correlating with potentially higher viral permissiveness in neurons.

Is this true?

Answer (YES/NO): NO